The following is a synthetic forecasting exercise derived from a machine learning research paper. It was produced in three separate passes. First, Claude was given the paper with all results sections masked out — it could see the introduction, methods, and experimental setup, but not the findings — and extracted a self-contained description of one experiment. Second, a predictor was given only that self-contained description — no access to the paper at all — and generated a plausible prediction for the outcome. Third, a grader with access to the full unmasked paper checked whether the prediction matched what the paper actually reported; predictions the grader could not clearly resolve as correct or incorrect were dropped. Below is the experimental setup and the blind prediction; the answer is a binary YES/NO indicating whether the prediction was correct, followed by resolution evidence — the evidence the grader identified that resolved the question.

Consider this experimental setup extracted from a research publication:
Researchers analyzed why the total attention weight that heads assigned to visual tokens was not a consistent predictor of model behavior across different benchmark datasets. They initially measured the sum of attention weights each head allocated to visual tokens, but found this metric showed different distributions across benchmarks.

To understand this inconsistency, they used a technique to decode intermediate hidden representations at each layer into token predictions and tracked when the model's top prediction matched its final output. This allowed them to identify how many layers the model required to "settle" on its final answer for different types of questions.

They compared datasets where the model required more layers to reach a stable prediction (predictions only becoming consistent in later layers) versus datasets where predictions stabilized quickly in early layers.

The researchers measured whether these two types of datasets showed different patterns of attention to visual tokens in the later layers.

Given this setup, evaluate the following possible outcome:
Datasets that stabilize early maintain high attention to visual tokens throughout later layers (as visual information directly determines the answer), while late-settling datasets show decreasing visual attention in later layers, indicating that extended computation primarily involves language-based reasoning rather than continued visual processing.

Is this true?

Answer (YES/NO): NO